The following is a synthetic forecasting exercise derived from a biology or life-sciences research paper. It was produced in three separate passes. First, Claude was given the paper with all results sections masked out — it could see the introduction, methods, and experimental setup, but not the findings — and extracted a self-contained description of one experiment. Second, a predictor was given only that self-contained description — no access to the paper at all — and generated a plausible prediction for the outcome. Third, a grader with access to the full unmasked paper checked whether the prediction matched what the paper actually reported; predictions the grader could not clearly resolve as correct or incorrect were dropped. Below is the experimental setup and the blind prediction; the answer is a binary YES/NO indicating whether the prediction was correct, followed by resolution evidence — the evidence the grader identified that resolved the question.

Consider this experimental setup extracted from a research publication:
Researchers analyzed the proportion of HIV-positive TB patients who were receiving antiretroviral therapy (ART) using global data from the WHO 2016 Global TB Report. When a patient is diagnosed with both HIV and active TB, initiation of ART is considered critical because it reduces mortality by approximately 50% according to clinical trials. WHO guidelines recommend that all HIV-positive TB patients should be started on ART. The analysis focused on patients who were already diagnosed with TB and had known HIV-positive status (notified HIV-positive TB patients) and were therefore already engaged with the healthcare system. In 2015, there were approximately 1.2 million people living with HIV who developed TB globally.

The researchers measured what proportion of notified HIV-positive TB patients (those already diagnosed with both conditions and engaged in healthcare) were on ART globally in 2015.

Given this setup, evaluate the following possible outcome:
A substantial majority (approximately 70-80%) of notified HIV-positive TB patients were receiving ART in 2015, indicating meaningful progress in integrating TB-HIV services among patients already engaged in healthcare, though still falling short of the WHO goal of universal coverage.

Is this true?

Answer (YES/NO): YES